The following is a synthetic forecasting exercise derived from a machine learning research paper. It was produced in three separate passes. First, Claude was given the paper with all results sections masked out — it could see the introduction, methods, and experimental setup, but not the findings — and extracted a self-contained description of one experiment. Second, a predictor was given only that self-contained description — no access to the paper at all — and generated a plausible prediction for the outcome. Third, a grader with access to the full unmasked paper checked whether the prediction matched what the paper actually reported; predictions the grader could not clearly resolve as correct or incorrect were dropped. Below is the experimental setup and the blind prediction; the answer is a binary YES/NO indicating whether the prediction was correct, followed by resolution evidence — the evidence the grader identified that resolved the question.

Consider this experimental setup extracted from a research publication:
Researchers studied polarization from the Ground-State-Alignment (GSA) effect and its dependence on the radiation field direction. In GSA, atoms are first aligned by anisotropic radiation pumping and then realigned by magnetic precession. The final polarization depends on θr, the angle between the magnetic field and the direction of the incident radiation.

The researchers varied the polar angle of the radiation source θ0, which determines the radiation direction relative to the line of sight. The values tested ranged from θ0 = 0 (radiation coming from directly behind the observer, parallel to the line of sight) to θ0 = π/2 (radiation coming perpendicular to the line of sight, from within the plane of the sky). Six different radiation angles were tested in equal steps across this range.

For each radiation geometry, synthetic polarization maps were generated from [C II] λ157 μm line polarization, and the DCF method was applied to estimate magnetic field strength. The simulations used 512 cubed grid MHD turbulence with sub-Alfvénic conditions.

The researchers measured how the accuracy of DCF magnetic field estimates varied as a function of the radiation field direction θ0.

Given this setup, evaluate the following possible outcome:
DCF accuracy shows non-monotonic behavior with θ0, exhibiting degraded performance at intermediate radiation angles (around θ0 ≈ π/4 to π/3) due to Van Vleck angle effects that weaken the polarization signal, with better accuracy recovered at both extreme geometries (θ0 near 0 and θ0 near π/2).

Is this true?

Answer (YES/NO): NO